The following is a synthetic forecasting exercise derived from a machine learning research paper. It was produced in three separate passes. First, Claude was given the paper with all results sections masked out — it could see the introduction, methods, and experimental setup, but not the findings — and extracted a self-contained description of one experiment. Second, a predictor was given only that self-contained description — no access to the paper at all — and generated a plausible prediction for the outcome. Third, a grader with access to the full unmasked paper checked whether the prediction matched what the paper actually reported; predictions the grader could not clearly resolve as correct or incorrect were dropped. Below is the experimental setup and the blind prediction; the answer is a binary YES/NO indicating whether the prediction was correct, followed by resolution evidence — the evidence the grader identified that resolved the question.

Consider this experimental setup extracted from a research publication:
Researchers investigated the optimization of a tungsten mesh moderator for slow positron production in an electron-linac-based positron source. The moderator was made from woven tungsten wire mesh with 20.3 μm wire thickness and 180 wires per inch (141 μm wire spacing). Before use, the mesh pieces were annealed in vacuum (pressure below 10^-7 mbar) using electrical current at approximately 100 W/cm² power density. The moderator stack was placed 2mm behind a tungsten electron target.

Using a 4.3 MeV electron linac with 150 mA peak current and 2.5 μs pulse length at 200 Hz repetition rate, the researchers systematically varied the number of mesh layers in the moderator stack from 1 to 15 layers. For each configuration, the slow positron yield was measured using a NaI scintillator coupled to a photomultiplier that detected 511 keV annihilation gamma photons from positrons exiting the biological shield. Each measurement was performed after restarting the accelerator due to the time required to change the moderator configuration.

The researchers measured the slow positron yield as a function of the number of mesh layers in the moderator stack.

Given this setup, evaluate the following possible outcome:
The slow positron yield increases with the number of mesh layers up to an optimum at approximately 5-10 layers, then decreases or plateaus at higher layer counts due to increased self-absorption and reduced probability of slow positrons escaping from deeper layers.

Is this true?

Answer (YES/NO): NO